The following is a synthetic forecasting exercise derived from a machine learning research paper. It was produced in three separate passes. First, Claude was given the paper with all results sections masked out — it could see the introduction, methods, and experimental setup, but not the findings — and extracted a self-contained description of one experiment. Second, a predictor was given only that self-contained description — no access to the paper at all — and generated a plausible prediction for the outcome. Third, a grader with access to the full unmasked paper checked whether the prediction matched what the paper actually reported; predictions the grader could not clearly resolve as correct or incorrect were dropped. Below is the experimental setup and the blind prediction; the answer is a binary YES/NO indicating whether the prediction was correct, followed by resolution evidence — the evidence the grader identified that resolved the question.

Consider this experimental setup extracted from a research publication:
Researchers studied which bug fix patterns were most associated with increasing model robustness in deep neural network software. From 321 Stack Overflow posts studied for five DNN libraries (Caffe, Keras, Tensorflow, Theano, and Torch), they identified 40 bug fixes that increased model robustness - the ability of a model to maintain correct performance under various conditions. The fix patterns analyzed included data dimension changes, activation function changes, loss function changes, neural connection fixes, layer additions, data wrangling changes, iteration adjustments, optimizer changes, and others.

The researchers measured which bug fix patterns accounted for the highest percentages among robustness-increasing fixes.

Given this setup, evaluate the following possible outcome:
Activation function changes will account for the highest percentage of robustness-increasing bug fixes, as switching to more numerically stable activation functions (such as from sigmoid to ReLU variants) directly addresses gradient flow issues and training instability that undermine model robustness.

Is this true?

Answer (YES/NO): NO